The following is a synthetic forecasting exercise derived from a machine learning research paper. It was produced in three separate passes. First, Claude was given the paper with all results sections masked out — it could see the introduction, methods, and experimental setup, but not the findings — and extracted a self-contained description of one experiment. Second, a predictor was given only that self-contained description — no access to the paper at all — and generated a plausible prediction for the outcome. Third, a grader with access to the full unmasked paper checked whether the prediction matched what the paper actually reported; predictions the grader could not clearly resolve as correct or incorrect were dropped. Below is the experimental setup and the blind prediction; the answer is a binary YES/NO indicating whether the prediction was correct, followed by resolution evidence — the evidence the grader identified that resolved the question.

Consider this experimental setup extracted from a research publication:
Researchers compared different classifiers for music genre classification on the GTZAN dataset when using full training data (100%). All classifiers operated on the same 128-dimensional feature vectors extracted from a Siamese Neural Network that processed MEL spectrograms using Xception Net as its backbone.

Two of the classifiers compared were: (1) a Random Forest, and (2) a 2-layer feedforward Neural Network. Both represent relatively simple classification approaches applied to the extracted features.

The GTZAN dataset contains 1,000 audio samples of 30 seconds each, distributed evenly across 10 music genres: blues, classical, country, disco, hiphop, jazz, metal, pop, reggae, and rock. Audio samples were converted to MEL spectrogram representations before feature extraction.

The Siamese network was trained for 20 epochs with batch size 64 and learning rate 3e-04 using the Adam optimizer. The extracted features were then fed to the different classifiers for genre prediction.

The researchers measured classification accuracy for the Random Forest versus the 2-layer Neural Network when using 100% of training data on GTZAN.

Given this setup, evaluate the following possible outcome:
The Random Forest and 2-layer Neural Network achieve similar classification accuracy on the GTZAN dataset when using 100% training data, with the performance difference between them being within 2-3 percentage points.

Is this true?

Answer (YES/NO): YES